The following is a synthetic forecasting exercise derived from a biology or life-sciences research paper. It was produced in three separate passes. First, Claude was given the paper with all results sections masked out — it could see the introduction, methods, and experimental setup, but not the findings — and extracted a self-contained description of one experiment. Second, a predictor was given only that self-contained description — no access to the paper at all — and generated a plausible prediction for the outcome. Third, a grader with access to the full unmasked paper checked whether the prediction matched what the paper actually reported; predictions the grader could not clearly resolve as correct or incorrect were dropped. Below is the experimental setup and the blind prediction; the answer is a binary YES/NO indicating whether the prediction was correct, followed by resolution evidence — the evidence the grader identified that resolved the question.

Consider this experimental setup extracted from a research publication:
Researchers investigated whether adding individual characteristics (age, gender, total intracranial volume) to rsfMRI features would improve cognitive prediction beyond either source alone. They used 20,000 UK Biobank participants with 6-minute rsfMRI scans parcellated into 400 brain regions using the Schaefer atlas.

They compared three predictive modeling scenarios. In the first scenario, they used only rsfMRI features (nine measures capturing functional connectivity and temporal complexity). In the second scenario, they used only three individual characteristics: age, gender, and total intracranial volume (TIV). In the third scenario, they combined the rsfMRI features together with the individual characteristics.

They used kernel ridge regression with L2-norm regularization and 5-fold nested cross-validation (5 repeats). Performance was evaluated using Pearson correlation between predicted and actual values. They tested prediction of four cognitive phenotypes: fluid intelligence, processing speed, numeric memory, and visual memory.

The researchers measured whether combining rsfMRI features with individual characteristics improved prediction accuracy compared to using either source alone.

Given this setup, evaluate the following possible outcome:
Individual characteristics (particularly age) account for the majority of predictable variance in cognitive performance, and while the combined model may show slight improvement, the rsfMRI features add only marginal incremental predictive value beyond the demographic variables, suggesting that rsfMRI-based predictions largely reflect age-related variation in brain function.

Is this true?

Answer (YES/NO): NO